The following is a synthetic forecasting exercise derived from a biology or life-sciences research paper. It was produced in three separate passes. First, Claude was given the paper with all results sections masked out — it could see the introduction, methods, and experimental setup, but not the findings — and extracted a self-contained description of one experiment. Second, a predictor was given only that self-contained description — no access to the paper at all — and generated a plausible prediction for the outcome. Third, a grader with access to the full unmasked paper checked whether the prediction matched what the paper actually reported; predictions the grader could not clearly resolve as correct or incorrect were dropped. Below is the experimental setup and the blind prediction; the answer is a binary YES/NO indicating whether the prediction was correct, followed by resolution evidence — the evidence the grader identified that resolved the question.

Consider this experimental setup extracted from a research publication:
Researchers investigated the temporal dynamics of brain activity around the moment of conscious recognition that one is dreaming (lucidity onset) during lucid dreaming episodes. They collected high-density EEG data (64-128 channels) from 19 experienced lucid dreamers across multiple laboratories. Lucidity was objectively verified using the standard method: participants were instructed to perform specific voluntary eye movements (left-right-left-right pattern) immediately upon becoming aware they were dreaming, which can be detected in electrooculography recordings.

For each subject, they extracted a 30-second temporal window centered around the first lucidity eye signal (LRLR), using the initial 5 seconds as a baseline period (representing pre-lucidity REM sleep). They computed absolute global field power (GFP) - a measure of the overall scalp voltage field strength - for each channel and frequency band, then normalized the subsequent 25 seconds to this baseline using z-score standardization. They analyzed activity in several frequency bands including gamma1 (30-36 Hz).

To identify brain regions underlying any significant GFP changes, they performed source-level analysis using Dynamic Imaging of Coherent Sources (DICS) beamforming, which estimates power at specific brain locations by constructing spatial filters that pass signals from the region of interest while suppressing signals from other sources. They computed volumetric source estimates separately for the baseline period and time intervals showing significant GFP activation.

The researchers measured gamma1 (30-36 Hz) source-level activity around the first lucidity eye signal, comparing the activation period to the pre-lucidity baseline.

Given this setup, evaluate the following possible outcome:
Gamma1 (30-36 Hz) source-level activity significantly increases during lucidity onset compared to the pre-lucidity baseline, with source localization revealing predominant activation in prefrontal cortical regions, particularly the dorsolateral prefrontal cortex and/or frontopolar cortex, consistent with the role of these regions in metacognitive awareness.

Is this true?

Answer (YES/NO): NO